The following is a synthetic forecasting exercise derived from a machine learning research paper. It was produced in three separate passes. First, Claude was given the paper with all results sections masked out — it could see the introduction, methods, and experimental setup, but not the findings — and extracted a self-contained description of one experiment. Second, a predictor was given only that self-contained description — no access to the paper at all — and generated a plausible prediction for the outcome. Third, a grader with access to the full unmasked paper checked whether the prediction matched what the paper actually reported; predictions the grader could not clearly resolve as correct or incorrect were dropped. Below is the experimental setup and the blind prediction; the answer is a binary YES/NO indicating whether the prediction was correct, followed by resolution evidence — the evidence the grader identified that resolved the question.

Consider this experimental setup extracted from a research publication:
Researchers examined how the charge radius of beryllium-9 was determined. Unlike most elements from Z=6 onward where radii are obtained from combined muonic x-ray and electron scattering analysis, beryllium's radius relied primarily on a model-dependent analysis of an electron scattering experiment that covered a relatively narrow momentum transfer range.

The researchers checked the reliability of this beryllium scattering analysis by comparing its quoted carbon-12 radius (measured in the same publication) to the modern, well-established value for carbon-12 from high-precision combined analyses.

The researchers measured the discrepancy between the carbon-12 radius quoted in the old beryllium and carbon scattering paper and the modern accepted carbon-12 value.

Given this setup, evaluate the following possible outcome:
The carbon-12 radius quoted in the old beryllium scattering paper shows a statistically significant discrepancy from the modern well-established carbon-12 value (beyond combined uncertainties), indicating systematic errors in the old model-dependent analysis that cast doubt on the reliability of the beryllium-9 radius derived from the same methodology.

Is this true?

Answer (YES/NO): YES